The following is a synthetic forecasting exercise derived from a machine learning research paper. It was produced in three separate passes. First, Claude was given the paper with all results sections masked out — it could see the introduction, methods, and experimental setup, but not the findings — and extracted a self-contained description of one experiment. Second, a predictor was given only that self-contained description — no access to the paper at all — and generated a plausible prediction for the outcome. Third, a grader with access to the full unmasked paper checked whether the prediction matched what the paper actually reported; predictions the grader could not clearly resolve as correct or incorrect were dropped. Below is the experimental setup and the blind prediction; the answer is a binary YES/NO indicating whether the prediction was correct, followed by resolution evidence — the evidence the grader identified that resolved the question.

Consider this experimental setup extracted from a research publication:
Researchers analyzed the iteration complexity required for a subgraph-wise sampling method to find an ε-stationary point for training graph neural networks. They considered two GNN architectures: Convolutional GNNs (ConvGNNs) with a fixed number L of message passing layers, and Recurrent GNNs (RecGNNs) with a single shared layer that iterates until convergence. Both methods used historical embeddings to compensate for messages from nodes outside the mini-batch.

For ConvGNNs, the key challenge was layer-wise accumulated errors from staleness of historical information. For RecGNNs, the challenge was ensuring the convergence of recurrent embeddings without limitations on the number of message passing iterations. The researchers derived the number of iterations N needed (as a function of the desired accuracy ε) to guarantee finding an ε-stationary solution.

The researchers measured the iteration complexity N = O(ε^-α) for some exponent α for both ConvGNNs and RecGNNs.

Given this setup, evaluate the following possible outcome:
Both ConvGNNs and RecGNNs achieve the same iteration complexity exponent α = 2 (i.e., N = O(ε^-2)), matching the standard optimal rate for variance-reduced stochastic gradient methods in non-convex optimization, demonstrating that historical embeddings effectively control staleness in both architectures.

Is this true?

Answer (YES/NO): NO